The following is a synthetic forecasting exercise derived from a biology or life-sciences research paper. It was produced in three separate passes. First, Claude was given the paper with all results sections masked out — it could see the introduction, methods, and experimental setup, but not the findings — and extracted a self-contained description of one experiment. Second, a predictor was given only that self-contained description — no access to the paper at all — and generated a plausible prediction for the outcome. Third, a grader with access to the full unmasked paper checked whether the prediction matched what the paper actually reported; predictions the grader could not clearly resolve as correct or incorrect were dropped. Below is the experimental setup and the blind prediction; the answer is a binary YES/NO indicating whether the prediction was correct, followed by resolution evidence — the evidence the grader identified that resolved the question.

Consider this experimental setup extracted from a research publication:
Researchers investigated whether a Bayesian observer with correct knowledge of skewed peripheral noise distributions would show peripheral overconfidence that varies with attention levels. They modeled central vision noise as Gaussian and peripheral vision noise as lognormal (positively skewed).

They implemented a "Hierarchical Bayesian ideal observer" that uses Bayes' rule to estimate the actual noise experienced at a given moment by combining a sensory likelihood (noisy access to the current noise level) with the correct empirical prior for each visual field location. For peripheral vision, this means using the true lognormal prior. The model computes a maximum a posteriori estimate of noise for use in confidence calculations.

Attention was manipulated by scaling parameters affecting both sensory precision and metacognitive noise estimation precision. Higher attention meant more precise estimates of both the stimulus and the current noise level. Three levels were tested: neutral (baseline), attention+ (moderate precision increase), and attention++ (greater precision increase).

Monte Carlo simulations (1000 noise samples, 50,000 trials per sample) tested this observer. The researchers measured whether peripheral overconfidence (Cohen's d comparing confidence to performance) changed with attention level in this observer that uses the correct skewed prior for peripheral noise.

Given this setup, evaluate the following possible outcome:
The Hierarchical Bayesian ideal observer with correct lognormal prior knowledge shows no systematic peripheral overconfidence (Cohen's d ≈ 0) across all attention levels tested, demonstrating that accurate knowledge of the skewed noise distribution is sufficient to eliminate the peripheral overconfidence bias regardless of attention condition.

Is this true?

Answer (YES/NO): NO